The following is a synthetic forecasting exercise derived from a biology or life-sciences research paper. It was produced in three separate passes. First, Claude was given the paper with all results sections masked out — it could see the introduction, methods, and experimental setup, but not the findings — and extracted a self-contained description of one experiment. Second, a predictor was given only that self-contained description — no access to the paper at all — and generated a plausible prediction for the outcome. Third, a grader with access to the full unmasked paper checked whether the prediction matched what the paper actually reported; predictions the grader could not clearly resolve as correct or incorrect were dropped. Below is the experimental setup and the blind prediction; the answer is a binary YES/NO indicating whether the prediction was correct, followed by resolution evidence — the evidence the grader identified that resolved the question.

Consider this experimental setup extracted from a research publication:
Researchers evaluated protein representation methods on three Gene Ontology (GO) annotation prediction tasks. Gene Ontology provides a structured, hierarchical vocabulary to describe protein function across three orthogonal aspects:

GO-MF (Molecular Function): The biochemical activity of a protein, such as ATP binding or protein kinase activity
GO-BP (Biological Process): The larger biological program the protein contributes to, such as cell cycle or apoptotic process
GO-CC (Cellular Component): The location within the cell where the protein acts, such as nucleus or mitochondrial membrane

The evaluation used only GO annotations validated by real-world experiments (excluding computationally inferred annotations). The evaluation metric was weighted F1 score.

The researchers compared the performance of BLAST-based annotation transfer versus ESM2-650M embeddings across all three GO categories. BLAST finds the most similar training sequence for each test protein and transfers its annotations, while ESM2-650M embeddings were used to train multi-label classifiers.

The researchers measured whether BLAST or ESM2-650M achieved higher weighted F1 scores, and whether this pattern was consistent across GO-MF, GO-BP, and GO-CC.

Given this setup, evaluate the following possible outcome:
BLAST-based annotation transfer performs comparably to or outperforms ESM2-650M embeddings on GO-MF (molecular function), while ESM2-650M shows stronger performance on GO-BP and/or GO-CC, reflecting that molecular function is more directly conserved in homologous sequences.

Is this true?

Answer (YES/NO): NO